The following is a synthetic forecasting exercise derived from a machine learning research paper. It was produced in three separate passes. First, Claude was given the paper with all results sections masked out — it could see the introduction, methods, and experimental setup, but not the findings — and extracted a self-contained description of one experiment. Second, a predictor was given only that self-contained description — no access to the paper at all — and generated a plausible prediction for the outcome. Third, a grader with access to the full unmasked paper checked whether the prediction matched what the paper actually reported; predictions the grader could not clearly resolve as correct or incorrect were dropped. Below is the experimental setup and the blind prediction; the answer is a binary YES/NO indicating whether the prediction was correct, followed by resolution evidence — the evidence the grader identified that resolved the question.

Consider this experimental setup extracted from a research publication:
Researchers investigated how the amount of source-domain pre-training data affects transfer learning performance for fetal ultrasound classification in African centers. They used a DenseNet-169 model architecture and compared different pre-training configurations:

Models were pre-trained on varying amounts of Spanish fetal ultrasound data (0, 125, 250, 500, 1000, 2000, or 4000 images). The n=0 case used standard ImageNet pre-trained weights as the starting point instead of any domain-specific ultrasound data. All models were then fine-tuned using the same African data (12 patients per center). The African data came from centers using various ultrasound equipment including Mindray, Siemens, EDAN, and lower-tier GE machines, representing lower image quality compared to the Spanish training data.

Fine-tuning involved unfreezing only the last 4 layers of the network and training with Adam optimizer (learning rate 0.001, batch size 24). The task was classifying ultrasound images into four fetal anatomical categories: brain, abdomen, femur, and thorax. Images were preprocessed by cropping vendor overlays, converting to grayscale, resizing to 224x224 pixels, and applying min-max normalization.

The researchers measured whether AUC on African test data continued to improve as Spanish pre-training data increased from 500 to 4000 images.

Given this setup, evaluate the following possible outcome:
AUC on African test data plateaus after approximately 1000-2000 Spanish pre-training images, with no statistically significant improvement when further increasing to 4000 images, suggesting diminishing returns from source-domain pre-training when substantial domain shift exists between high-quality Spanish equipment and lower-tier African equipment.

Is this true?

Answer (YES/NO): NO